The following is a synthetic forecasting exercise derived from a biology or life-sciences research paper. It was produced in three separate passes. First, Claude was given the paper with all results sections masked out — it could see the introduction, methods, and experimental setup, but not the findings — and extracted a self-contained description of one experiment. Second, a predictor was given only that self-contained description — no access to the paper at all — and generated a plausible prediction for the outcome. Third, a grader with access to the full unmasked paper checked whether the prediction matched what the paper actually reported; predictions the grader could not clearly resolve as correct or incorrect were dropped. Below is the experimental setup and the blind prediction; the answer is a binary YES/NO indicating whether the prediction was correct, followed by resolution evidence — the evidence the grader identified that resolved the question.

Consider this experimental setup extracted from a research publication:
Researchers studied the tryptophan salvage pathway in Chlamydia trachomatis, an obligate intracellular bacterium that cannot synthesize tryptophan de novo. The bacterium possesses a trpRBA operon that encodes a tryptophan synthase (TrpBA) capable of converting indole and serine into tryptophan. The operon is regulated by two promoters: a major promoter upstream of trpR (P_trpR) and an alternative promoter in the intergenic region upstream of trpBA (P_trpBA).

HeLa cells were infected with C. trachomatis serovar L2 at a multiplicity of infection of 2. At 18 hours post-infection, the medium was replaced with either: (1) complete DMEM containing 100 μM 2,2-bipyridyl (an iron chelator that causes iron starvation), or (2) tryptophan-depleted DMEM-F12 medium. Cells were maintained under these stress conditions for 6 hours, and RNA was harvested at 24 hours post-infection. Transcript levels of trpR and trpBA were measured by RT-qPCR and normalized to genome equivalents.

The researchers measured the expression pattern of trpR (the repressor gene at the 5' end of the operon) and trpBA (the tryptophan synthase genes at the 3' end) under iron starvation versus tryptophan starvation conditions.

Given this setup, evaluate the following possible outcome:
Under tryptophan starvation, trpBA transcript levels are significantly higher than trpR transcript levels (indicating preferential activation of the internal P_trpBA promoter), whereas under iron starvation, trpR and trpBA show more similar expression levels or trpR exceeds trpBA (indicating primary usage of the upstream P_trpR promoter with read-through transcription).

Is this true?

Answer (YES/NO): NO